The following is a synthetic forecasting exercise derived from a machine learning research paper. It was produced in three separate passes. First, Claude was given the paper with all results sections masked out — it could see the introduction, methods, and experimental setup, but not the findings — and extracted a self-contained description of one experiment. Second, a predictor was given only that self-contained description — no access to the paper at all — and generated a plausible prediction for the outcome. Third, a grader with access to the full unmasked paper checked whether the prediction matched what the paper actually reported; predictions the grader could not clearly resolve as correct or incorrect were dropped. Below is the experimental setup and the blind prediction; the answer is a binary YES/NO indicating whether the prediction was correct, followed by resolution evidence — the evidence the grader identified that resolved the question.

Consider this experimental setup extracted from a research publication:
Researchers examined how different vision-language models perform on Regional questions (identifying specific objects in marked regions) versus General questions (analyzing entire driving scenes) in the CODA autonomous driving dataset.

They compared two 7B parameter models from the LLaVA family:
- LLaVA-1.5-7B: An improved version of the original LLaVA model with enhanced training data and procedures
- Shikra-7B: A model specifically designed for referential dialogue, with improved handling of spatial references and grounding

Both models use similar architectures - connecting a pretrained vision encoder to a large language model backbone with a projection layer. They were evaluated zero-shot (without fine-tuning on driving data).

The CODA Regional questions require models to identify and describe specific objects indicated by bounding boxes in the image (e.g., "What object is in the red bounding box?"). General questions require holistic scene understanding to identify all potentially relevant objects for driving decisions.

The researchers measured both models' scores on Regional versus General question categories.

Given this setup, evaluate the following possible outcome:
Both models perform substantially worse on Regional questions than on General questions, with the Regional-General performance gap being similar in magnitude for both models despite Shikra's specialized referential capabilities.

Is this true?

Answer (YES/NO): NO